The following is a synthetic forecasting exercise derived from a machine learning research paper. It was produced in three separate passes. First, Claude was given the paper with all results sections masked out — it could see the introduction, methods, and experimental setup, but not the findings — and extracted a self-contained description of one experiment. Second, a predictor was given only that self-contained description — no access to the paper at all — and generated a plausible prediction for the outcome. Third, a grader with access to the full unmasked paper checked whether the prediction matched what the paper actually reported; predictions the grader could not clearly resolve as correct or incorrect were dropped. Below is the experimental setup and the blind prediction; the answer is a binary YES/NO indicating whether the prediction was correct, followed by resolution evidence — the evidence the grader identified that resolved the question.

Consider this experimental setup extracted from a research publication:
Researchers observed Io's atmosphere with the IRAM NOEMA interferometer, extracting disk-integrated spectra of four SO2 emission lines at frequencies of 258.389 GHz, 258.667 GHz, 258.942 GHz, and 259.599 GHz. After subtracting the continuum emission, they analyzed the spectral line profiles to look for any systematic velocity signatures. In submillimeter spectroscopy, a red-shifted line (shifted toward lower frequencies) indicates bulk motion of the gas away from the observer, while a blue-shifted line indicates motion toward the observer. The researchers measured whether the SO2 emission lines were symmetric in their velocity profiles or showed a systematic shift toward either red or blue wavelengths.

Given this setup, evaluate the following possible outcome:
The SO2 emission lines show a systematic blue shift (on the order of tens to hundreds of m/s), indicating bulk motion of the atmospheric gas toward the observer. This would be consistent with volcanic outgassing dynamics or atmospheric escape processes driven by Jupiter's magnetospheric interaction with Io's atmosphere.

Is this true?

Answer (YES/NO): NO